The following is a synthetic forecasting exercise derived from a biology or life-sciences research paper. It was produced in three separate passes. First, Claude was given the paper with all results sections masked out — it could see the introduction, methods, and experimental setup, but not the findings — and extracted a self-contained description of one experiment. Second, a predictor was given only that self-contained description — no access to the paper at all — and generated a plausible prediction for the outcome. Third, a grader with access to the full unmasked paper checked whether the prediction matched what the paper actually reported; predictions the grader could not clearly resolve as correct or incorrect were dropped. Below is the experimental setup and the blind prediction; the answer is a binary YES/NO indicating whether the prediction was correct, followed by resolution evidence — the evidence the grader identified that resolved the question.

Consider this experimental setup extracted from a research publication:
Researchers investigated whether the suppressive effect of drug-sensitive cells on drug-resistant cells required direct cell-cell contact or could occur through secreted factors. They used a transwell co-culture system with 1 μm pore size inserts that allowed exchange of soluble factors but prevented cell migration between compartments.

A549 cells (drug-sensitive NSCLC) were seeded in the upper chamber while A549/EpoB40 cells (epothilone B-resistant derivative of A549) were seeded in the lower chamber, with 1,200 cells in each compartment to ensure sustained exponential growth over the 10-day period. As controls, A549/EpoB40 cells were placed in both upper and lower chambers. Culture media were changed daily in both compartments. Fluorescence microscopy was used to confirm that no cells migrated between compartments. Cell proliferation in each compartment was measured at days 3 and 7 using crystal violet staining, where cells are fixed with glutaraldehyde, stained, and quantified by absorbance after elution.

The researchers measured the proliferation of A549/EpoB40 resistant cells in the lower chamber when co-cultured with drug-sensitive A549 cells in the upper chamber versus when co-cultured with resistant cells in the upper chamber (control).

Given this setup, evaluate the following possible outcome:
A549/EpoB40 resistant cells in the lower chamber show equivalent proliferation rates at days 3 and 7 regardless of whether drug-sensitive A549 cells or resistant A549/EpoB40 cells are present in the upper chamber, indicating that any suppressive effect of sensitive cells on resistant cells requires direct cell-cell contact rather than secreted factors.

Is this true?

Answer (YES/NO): NO